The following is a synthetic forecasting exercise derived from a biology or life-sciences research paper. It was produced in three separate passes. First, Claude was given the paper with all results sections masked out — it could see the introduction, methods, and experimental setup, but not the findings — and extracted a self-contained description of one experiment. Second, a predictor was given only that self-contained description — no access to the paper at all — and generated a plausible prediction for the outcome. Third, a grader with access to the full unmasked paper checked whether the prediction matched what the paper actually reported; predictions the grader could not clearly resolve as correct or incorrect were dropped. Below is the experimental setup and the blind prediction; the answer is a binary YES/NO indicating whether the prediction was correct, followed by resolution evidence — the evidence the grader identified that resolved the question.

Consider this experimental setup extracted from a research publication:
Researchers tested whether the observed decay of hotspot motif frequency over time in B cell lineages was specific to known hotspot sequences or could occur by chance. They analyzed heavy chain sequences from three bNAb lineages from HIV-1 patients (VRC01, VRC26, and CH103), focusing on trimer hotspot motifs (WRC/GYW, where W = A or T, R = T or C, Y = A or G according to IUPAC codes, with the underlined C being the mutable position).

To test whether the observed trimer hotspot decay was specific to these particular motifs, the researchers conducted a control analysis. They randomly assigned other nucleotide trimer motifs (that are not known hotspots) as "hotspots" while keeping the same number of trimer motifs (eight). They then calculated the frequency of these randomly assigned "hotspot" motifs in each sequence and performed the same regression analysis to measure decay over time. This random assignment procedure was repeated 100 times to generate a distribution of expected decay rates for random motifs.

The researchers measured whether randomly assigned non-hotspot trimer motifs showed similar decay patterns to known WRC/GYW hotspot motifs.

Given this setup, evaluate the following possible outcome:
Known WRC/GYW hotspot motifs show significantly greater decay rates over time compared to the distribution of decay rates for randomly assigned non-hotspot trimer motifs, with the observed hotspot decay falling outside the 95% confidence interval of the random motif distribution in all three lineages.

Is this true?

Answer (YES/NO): YES